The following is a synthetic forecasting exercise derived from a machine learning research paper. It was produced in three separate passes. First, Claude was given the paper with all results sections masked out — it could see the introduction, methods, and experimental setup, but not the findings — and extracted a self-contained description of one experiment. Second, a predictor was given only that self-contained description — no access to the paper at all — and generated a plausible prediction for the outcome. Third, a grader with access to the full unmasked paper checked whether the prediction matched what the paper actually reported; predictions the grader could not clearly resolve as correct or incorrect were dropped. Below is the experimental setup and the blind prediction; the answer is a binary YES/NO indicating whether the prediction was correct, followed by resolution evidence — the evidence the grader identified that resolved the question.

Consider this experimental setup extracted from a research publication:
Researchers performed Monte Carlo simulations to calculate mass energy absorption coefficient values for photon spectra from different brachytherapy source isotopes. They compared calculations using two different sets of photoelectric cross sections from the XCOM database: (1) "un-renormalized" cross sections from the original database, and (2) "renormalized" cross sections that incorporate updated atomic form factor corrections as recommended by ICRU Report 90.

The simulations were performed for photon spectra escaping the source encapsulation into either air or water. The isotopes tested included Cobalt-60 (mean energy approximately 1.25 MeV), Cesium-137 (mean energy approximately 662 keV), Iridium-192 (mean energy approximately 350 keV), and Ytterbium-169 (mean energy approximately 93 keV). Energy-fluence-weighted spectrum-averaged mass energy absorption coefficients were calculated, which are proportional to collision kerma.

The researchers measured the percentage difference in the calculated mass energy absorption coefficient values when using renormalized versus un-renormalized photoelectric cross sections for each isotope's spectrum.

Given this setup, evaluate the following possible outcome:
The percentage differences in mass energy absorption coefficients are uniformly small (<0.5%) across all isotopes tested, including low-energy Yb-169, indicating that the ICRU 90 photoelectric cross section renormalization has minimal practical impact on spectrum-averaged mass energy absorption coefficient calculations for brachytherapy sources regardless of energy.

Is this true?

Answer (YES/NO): NO